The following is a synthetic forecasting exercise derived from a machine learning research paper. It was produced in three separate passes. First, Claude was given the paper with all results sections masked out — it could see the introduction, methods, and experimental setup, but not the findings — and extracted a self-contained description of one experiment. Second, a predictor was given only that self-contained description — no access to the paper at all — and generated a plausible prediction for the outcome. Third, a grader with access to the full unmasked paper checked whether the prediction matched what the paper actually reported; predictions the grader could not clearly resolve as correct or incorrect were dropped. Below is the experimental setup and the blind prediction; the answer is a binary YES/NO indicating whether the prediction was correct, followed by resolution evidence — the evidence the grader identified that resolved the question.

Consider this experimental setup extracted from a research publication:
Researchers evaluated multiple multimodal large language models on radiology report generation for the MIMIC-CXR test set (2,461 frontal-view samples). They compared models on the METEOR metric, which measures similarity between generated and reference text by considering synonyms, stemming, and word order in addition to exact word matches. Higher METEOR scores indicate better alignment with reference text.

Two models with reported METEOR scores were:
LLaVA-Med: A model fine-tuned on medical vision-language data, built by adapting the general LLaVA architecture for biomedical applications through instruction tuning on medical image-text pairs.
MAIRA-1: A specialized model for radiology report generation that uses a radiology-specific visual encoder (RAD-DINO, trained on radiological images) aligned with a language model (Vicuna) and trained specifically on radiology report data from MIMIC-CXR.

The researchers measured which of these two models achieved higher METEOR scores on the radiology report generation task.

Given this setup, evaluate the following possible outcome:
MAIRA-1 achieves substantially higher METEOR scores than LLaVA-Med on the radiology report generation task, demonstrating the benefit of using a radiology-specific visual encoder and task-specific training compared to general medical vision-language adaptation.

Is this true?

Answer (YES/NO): NO